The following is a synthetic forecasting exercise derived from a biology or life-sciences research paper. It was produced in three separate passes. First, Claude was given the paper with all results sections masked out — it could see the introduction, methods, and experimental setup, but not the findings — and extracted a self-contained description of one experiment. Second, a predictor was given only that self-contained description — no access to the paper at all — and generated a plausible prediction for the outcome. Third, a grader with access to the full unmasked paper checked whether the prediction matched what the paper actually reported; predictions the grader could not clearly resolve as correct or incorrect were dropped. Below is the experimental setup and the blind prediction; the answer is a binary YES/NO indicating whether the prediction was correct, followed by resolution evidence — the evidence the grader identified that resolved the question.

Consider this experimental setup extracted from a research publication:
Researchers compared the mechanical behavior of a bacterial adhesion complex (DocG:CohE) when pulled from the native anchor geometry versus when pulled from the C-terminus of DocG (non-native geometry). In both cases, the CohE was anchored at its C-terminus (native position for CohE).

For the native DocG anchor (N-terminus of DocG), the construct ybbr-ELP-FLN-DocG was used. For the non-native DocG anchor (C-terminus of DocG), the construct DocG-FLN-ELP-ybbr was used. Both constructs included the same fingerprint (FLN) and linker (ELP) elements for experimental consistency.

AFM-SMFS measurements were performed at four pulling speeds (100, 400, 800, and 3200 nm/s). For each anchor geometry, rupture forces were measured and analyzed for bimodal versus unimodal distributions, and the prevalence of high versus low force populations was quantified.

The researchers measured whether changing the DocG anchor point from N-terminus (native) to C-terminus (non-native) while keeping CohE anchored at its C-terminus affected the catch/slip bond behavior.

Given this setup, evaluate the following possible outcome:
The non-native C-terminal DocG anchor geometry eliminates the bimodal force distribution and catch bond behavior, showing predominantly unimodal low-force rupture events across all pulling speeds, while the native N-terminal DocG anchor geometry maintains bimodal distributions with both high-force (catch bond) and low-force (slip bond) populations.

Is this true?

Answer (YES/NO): NO